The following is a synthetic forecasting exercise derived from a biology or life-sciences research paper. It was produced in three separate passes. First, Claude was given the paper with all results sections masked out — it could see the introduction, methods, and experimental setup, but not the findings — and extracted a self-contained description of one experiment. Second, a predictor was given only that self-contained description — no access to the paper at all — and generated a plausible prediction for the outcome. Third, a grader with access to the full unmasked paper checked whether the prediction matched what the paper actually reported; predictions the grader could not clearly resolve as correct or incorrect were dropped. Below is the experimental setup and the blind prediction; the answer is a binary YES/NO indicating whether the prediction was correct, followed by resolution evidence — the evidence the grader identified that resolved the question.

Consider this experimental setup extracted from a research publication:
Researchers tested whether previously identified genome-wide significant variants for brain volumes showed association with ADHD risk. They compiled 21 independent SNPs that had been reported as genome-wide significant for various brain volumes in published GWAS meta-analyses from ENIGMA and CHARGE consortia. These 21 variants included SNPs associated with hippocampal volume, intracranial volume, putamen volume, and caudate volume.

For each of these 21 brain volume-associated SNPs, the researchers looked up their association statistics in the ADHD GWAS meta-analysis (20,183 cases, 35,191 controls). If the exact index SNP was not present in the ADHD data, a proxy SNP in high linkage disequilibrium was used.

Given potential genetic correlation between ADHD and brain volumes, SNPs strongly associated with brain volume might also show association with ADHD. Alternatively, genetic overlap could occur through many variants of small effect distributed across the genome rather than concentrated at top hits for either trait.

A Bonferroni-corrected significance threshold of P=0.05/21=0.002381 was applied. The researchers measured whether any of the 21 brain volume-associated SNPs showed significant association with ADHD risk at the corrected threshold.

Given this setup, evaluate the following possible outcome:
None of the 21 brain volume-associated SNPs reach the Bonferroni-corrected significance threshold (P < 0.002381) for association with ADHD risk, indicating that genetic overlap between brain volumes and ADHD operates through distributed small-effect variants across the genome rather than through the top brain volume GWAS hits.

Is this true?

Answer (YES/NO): NO